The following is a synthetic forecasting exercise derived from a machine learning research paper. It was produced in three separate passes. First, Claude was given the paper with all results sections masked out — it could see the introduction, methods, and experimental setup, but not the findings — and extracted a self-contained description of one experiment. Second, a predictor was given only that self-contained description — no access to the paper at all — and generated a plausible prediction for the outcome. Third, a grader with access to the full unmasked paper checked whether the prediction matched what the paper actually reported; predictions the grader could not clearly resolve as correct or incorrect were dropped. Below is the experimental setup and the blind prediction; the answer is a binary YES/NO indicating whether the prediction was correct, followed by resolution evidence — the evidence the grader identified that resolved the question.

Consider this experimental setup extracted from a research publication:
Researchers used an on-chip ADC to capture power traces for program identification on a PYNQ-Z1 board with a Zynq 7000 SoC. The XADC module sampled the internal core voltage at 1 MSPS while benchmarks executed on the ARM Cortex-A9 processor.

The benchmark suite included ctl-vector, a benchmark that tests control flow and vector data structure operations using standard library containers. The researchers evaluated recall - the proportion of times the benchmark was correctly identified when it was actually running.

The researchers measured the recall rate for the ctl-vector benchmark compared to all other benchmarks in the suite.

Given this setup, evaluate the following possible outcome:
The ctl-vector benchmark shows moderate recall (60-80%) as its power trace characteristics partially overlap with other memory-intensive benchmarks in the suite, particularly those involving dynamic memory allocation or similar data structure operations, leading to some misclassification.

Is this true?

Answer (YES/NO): NO